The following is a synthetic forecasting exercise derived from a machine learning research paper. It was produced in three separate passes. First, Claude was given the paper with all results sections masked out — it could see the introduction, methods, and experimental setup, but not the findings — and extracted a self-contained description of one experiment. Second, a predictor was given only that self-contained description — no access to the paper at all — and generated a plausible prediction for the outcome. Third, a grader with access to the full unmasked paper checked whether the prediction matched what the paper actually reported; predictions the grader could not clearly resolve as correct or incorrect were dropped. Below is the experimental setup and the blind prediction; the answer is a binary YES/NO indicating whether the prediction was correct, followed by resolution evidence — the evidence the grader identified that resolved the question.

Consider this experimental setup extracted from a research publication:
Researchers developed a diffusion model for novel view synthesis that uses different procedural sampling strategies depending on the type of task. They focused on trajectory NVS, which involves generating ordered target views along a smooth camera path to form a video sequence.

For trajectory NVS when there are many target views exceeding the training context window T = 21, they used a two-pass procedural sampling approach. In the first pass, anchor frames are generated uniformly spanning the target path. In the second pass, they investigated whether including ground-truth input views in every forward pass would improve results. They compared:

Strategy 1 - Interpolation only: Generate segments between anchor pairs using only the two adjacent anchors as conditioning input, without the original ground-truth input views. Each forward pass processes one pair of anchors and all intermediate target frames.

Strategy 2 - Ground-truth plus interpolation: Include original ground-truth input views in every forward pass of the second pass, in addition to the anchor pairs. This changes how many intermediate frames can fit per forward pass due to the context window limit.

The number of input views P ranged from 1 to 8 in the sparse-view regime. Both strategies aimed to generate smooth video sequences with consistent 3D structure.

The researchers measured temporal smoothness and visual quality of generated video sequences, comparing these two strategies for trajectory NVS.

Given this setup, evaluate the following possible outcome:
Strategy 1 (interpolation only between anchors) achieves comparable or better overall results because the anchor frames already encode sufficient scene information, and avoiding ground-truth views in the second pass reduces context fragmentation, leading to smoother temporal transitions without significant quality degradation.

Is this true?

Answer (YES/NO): YES